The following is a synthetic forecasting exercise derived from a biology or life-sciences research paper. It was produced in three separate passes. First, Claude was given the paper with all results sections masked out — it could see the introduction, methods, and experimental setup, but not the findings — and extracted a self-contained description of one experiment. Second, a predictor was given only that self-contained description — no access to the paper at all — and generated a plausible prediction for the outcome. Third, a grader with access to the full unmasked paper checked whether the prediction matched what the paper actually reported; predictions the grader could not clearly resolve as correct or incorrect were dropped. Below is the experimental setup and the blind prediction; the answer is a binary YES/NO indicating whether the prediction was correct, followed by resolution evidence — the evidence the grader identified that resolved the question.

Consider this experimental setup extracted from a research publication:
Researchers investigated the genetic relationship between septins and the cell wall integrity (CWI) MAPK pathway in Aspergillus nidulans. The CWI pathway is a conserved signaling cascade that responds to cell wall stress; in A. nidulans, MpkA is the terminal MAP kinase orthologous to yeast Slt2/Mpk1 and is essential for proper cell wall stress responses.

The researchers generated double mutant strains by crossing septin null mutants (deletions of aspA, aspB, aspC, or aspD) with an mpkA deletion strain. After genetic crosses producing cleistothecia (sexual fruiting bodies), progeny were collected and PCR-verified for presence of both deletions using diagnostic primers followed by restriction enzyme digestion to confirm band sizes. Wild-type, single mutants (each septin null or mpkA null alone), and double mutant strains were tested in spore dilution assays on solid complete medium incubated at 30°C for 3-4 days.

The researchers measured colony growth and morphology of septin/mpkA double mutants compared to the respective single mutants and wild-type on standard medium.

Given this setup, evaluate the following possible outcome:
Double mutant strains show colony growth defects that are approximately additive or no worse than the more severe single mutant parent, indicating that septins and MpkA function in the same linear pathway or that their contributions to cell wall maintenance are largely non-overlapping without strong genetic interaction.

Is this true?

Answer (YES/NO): NO